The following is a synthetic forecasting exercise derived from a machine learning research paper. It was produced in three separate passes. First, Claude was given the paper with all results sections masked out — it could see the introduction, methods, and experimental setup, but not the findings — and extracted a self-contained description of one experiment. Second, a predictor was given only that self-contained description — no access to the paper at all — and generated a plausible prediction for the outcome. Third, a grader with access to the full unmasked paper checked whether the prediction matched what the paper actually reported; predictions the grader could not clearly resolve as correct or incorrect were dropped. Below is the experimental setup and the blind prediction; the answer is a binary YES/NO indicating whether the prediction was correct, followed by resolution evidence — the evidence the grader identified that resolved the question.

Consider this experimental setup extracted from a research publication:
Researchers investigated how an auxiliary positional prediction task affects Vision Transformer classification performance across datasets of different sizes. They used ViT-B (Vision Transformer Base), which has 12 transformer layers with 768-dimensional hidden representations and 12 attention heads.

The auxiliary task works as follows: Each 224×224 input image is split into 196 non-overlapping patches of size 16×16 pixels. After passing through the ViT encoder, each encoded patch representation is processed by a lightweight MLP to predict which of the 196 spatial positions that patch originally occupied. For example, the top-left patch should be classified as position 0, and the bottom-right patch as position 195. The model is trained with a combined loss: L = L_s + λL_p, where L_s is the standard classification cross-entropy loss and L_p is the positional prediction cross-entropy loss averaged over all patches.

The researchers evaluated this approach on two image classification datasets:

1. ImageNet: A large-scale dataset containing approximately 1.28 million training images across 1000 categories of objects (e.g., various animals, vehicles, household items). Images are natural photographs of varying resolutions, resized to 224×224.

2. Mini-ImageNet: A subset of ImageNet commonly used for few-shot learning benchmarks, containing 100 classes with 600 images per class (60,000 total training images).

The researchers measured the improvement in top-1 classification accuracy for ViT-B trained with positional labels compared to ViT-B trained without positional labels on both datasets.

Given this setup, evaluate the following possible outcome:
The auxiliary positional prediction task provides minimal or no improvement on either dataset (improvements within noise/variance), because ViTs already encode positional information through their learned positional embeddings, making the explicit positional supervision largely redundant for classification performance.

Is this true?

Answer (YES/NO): NO